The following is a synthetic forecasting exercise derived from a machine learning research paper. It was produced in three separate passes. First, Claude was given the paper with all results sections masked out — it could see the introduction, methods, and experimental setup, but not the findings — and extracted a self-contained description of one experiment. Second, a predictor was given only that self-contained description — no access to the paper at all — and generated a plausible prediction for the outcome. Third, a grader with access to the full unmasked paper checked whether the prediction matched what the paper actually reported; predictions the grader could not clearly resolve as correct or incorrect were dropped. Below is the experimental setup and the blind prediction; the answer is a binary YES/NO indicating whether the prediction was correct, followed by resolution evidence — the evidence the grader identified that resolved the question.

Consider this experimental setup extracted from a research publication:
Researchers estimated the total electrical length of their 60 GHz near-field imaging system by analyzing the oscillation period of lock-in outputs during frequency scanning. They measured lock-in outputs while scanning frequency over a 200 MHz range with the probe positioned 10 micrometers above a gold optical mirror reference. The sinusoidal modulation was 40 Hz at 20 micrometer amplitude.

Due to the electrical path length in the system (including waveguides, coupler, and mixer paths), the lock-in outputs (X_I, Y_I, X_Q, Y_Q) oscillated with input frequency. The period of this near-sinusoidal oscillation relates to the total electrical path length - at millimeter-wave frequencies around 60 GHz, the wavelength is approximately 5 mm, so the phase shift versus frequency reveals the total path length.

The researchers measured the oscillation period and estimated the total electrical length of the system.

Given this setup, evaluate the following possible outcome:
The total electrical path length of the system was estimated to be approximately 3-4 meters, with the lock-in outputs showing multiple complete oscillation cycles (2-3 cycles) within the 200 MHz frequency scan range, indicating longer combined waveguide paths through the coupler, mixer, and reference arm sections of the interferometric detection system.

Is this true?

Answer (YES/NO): NO